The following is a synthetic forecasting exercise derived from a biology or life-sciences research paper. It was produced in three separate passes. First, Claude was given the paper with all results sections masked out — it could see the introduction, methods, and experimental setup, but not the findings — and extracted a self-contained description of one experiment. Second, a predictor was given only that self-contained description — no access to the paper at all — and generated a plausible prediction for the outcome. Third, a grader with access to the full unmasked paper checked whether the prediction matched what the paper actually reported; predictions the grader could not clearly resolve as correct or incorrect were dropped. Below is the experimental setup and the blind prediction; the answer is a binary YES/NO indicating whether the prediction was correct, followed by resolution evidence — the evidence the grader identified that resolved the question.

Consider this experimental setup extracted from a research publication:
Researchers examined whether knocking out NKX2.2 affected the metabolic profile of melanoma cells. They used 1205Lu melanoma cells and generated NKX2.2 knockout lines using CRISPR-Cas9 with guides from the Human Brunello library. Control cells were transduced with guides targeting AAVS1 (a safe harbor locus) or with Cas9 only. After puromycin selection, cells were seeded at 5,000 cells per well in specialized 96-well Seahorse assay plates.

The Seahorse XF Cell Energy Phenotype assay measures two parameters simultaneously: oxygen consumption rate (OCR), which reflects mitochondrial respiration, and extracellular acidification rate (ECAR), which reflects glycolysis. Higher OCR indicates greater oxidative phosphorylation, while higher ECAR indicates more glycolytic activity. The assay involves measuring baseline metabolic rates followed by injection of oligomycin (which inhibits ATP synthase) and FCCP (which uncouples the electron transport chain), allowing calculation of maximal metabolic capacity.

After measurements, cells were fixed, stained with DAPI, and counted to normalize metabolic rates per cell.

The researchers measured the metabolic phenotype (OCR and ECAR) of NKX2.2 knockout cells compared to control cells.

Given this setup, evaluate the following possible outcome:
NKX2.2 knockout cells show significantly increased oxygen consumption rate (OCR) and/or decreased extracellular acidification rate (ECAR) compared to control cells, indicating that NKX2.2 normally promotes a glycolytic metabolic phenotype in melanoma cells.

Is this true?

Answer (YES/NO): NO